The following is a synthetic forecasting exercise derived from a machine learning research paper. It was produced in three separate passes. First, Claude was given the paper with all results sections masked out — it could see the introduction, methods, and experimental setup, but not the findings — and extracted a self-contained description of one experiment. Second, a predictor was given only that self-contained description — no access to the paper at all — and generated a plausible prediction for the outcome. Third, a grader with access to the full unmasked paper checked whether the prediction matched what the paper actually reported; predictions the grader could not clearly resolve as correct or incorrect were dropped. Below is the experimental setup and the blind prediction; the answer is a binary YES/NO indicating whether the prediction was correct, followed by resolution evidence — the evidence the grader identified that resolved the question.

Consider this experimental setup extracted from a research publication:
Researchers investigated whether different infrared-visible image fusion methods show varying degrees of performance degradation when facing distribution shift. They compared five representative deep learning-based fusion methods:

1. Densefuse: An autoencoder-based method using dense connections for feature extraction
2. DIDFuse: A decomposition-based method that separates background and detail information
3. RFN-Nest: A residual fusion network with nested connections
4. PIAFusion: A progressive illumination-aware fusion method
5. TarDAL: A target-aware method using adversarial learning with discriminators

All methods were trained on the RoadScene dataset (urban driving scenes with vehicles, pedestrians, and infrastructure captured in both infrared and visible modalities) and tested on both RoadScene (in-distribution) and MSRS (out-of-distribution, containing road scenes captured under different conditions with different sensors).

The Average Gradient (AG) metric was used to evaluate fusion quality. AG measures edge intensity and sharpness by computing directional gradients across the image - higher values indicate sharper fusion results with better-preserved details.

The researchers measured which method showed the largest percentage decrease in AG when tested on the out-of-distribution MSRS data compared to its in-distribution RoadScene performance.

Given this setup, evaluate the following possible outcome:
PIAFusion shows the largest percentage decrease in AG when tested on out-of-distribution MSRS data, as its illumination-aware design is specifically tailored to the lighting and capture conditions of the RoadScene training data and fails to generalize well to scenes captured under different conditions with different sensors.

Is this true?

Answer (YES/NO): NO